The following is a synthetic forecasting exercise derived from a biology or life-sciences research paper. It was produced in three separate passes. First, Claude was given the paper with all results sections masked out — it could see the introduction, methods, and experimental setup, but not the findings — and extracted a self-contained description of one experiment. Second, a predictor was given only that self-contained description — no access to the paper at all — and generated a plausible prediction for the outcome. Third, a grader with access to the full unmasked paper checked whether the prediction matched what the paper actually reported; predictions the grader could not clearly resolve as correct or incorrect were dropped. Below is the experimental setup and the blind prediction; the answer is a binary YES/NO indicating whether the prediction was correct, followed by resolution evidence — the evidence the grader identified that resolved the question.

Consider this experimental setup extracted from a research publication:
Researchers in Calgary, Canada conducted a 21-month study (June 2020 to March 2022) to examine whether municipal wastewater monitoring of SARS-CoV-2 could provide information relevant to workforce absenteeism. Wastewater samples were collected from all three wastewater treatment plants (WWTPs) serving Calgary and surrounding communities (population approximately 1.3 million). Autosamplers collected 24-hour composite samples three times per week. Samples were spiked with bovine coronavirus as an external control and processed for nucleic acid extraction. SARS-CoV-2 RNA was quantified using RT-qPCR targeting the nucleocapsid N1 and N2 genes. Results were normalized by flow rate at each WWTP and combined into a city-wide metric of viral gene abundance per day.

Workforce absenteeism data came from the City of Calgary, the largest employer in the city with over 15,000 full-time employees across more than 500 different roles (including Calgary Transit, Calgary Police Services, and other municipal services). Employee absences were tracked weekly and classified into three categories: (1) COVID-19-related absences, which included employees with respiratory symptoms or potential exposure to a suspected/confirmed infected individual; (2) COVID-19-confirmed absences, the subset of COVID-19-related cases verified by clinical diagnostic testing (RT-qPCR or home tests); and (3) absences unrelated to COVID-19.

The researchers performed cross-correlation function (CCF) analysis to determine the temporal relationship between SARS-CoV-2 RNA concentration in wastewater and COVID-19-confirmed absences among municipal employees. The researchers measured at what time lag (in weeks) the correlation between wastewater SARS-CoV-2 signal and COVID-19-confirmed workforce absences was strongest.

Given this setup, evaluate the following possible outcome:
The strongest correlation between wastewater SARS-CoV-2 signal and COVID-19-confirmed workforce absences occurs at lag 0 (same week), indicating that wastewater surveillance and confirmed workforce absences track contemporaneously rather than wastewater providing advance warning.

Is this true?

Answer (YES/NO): YES